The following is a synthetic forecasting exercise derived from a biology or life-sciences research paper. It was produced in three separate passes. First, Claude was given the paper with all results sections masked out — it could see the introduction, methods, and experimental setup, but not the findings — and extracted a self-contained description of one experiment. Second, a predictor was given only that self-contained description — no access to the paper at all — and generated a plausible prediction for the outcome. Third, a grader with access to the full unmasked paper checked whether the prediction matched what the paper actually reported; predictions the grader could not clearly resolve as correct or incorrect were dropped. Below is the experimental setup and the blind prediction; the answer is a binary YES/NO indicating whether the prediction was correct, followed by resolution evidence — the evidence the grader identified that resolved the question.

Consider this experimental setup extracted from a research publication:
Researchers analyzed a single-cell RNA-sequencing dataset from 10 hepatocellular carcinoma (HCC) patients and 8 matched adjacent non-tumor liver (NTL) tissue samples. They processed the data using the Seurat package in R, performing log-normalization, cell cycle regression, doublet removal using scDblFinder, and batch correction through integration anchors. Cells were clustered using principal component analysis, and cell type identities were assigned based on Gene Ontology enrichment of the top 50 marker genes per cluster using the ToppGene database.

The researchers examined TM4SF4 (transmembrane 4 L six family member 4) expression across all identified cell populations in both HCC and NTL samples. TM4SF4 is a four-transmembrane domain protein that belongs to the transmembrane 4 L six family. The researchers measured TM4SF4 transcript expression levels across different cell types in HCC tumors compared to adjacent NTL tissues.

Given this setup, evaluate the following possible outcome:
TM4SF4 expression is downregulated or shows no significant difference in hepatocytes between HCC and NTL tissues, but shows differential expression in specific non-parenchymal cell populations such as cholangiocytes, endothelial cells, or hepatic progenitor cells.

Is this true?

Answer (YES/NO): NO